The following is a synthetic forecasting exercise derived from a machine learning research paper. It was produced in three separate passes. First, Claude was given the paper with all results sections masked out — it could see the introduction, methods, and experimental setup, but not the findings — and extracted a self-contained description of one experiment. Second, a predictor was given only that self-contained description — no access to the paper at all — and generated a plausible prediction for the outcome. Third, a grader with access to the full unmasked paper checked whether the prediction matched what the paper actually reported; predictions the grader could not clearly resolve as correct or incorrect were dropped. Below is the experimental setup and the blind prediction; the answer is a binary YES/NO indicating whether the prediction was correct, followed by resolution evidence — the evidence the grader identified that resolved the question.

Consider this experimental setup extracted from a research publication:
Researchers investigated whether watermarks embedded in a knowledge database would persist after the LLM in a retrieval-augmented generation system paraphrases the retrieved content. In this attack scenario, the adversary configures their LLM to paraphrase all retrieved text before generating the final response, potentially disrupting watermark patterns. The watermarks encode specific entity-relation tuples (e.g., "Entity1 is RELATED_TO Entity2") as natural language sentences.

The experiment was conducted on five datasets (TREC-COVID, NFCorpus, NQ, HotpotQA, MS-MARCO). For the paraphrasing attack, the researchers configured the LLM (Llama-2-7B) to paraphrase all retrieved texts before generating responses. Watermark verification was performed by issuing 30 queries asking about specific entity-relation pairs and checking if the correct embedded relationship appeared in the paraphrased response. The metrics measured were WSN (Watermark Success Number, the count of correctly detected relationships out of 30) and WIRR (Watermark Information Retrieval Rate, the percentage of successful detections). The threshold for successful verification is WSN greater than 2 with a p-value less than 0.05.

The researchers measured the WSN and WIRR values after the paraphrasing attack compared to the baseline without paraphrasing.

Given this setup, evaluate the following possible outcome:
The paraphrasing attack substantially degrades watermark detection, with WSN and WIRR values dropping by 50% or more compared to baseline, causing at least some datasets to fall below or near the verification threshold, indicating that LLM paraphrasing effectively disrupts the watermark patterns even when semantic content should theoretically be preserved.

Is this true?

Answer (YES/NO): NO